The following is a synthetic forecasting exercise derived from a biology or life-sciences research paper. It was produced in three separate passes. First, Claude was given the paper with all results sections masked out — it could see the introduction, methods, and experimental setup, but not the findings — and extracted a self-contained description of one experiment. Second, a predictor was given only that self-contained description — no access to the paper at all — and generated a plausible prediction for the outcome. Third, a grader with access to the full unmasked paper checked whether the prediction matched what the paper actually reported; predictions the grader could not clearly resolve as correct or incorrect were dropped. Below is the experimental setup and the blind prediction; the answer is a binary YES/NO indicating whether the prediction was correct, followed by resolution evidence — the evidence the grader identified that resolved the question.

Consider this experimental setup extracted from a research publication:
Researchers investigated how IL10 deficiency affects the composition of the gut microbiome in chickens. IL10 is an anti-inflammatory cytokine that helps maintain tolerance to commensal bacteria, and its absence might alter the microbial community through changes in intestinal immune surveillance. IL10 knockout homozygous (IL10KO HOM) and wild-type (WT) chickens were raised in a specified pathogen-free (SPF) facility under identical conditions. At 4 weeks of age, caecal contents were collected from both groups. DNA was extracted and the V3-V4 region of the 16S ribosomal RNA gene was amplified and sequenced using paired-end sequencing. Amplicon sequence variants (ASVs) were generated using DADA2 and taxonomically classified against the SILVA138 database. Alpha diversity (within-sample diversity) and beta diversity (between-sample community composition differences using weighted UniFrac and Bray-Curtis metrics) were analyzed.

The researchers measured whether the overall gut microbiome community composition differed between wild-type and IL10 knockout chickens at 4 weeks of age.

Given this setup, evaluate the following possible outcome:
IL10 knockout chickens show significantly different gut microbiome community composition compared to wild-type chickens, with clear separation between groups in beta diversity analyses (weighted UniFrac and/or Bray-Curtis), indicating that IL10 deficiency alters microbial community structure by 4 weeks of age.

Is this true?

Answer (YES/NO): YES